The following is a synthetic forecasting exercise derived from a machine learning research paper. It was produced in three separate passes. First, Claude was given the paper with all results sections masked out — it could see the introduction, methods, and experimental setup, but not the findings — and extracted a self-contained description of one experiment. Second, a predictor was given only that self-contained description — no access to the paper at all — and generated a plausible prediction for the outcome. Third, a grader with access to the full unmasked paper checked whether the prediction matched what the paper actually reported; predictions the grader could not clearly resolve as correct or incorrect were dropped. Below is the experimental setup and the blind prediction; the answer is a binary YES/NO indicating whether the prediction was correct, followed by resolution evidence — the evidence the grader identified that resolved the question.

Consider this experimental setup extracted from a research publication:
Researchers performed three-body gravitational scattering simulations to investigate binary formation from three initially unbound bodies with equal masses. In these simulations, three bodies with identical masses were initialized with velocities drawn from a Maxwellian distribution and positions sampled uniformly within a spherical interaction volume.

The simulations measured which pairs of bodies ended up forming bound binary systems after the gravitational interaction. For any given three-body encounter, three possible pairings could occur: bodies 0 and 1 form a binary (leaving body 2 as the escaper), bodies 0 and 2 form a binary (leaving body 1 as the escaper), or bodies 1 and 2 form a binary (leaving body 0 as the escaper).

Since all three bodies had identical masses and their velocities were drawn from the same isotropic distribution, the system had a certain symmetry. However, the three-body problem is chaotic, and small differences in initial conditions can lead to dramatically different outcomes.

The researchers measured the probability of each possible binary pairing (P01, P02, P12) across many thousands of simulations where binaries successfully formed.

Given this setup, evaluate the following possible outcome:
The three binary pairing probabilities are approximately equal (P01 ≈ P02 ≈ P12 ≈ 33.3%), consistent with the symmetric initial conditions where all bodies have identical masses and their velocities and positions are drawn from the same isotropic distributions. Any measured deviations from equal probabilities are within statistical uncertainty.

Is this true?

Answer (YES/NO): YES